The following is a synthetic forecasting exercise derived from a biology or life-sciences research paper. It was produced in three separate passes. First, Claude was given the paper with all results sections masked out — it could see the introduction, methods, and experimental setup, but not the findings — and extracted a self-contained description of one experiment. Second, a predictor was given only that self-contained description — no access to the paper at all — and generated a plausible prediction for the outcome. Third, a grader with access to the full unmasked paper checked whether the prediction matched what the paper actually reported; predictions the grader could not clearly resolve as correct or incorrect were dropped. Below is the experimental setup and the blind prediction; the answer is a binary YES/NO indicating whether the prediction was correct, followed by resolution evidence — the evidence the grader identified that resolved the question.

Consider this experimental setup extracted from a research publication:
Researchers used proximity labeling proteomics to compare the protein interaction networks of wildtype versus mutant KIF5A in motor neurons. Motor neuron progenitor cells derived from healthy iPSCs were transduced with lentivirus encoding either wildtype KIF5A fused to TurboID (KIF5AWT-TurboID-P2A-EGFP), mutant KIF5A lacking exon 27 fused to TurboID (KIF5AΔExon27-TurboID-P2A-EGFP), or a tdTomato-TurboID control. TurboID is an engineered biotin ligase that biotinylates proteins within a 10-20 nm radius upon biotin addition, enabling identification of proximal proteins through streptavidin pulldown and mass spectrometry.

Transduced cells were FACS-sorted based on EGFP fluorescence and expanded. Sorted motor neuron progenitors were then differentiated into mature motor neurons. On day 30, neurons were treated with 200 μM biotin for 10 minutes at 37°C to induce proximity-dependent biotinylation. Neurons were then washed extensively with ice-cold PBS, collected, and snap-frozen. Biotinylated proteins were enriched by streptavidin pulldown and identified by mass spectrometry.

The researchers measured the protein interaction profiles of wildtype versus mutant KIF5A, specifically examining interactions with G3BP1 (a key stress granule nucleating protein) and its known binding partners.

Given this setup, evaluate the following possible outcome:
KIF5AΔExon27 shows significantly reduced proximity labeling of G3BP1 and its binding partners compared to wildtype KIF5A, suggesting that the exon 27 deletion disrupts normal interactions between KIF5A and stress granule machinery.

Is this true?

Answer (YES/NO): NO